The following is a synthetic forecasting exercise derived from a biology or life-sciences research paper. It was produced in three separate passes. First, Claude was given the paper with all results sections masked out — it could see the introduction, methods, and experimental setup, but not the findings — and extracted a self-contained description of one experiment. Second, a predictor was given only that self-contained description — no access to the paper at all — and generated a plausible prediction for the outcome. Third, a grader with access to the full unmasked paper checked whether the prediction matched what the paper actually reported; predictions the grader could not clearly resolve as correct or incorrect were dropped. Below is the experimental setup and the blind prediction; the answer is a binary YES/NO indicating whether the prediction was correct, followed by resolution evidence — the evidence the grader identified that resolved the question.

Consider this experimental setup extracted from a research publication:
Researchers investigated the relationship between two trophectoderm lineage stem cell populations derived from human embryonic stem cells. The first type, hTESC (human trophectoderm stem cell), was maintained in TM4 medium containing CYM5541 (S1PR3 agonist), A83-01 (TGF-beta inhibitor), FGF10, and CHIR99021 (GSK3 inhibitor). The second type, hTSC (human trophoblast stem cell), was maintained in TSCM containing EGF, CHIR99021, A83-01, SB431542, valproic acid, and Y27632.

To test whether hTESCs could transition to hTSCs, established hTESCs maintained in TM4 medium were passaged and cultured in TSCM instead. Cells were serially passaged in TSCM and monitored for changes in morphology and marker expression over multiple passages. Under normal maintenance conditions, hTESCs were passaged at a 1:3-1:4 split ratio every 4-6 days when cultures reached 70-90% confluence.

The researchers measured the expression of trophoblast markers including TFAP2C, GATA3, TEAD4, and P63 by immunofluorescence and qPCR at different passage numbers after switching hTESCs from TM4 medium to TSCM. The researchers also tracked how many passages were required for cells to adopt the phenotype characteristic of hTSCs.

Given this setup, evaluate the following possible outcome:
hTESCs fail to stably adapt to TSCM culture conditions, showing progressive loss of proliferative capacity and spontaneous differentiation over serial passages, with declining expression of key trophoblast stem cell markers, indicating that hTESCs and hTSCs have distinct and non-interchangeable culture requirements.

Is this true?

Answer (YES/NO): NO